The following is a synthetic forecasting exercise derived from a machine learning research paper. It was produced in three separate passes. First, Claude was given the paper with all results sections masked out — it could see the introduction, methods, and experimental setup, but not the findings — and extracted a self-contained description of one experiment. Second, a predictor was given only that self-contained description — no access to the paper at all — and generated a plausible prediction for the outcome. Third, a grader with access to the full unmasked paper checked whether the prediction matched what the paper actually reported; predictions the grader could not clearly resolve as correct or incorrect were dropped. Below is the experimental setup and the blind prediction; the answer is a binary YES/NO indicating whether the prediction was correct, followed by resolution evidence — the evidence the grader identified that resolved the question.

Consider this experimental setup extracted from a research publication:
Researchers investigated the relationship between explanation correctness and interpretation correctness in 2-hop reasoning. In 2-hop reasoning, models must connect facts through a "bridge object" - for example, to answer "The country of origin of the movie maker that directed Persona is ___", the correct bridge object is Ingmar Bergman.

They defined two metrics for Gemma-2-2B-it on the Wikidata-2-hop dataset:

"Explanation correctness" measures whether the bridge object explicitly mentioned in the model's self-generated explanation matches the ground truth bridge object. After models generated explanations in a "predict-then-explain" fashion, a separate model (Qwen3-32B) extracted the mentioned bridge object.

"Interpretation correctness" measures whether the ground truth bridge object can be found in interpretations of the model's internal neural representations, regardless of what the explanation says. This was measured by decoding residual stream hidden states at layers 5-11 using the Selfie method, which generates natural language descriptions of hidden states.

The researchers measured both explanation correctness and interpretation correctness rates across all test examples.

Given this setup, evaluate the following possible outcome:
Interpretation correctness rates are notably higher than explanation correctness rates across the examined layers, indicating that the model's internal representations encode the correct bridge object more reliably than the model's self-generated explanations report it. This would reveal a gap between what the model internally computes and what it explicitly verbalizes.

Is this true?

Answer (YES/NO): NO